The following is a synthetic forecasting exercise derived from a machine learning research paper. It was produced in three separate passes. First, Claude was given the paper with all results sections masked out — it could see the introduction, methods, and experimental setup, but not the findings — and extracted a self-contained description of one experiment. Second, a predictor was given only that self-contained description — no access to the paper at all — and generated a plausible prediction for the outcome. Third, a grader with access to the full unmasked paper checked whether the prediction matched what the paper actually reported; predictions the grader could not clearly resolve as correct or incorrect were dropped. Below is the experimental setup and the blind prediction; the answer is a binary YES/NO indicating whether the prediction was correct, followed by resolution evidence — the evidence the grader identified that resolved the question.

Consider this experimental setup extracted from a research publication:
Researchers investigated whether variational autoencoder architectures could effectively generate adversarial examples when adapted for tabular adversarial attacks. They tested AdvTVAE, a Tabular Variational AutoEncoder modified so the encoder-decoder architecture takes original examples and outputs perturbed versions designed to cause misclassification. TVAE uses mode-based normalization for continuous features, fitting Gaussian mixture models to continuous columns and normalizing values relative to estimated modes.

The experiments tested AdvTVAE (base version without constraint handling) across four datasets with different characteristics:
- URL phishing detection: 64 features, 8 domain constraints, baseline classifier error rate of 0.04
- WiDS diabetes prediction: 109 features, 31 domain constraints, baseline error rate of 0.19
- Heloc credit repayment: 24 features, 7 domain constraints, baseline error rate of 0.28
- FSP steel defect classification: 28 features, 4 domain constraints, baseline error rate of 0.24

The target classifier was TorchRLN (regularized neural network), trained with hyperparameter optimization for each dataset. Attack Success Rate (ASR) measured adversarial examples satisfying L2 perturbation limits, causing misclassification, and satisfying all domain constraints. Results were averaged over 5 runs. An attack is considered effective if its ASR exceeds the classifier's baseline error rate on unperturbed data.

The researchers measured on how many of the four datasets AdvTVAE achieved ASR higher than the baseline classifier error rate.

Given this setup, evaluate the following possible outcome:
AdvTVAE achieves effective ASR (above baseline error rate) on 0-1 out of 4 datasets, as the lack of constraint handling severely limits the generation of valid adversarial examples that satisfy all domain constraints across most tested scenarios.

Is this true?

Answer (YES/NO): YES